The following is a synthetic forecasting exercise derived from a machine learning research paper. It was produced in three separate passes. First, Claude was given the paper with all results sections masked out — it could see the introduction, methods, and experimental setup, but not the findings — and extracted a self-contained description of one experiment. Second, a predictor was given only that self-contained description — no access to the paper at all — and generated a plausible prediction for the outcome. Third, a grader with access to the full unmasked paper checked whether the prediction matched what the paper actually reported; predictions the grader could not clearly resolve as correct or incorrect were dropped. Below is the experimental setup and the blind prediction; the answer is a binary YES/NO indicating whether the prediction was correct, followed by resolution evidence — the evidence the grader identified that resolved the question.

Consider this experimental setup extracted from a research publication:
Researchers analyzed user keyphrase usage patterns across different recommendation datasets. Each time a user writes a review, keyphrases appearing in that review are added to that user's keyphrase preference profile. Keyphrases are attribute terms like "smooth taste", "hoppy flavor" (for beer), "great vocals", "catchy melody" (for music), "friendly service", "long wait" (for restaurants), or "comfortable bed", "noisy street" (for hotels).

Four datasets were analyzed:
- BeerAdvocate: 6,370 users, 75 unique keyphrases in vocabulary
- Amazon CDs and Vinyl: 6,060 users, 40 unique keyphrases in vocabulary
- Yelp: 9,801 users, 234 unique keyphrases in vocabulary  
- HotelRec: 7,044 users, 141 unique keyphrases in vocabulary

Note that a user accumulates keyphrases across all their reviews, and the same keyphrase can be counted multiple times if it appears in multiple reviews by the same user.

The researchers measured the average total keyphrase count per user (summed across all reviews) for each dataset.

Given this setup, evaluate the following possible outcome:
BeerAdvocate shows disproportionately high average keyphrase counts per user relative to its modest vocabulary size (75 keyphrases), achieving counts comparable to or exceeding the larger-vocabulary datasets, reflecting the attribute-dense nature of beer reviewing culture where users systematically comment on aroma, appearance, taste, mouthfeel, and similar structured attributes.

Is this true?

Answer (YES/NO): YES